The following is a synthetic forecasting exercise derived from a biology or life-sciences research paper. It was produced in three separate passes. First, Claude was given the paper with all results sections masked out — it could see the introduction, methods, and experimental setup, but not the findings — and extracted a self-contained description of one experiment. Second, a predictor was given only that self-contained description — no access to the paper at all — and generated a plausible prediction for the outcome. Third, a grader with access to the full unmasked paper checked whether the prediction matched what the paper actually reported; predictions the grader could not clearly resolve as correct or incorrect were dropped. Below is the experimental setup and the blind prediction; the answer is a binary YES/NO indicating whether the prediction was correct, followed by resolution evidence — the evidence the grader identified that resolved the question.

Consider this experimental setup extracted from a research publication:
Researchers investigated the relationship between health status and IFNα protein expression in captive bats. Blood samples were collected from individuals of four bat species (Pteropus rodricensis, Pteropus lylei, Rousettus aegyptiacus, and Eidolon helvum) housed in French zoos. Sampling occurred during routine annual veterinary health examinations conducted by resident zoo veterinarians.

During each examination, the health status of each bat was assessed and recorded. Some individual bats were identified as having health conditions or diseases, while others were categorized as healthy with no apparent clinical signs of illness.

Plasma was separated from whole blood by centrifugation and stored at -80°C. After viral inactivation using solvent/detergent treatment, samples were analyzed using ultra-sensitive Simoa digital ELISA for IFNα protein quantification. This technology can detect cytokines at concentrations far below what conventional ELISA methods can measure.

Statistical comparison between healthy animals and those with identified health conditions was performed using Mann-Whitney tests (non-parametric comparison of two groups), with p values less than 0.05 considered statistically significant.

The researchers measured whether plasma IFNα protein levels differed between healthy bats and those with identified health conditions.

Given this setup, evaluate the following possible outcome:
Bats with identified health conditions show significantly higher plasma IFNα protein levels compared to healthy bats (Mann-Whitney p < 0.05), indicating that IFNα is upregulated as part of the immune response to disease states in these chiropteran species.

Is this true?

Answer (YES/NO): NO